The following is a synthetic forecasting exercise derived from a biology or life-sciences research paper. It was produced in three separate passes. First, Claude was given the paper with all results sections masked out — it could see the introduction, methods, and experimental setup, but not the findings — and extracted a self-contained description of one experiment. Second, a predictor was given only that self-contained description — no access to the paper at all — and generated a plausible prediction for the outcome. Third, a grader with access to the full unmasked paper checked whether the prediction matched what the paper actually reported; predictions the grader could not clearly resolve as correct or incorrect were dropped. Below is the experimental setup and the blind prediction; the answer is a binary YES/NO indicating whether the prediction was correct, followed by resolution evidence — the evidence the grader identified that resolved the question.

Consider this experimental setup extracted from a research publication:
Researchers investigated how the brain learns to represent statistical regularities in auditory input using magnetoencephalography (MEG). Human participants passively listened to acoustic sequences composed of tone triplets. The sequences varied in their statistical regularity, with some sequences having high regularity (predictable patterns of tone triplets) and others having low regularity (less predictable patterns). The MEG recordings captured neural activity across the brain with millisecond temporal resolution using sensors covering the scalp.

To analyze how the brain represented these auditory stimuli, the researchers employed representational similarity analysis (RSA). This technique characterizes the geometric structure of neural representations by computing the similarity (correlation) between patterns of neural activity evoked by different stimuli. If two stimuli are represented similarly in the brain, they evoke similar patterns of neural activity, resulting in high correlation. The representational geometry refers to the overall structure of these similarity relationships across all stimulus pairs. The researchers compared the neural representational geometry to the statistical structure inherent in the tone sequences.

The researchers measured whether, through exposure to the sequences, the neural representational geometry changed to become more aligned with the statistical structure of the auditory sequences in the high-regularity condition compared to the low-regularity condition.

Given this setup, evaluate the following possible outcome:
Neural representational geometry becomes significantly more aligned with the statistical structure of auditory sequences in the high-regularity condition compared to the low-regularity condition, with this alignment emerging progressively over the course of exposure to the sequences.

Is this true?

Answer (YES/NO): YES